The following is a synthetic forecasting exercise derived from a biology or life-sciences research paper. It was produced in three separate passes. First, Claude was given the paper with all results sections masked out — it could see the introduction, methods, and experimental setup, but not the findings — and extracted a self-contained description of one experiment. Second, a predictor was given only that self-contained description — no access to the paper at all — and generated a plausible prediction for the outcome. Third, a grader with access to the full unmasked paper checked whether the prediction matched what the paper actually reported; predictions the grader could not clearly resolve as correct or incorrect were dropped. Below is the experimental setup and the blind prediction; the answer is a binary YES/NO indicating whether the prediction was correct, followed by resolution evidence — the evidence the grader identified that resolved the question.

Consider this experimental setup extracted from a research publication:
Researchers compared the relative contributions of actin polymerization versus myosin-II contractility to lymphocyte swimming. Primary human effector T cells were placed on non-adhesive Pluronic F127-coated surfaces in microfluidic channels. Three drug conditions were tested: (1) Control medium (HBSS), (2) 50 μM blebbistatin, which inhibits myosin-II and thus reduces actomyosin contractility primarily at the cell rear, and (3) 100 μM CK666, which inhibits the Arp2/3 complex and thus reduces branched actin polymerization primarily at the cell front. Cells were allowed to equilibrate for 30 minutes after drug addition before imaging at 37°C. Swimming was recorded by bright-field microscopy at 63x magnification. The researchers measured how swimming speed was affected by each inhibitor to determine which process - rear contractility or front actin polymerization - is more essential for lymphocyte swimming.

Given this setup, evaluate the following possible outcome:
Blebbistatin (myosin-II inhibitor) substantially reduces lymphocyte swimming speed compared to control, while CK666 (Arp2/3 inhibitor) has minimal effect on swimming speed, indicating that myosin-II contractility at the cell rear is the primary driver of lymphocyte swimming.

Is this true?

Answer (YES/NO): NO